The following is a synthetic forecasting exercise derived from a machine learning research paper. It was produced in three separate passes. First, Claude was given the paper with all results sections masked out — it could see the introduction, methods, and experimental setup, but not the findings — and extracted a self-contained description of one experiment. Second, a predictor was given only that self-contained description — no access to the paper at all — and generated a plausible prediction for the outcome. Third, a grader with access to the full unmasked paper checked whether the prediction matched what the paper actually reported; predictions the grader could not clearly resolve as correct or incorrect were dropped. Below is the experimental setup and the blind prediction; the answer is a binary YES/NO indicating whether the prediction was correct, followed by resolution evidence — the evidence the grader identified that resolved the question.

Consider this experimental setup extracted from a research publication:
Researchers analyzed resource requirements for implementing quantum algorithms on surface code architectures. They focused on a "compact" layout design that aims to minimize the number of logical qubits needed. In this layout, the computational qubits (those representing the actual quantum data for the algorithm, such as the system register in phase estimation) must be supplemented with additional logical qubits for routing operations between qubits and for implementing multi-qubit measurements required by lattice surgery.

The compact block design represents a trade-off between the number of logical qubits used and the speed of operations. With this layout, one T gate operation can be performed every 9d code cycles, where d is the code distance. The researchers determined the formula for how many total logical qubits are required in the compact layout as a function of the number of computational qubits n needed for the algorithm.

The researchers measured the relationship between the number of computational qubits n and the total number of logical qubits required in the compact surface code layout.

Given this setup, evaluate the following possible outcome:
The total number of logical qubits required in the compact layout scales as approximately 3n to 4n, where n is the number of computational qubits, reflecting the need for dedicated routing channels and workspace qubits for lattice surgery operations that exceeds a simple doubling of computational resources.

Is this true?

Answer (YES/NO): NO